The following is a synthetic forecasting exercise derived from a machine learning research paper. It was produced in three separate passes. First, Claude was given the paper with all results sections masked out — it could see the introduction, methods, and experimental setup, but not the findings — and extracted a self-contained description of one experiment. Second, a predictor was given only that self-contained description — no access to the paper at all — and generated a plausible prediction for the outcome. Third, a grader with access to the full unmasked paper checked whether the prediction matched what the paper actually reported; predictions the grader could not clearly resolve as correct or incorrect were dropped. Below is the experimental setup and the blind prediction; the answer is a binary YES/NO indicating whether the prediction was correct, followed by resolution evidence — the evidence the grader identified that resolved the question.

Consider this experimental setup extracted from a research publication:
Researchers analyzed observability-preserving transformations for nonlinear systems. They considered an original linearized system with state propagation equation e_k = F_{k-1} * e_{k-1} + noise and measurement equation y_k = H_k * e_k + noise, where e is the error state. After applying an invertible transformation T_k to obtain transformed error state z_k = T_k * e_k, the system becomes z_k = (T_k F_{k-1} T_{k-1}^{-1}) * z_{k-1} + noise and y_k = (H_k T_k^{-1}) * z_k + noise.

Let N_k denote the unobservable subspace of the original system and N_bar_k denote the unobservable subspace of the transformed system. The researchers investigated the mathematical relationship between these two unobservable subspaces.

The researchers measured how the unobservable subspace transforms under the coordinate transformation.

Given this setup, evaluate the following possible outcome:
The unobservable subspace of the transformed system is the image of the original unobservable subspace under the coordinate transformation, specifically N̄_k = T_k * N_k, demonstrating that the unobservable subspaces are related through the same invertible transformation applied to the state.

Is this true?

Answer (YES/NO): YES